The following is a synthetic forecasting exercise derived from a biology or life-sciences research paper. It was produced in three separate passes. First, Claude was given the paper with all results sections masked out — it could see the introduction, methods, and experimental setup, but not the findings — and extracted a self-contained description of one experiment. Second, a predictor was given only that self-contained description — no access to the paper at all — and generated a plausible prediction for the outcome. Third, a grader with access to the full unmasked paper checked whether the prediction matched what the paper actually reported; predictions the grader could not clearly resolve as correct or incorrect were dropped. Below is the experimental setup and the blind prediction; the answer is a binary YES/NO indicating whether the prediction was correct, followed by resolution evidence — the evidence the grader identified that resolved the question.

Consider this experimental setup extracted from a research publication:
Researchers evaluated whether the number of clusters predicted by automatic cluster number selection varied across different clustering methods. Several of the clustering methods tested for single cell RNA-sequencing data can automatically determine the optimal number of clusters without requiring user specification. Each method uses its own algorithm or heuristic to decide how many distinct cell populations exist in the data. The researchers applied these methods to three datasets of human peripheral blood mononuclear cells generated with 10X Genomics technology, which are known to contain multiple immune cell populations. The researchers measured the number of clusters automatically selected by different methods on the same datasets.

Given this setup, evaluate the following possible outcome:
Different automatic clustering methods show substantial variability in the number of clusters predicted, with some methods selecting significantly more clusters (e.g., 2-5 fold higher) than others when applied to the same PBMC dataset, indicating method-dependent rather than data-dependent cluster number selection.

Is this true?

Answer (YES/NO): YES